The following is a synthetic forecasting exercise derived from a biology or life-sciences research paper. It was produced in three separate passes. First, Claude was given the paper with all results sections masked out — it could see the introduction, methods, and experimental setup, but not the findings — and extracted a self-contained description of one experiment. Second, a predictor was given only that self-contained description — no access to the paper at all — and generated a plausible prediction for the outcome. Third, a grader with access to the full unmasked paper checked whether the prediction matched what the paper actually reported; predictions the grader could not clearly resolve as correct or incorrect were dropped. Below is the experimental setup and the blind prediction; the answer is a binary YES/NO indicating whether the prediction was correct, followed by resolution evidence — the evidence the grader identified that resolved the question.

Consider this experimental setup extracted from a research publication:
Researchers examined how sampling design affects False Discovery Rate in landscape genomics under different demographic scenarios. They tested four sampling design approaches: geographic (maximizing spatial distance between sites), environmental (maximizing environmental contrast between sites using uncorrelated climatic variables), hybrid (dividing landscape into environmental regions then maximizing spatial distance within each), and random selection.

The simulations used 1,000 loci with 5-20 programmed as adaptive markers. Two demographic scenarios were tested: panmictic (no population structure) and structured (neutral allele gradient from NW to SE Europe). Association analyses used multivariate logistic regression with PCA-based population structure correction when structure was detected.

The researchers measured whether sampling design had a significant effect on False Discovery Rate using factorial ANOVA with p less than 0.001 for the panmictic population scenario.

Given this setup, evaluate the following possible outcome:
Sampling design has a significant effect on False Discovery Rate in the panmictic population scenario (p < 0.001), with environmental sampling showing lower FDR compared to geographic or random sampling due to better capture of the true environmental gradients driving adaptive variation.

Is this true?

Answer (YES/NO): NO